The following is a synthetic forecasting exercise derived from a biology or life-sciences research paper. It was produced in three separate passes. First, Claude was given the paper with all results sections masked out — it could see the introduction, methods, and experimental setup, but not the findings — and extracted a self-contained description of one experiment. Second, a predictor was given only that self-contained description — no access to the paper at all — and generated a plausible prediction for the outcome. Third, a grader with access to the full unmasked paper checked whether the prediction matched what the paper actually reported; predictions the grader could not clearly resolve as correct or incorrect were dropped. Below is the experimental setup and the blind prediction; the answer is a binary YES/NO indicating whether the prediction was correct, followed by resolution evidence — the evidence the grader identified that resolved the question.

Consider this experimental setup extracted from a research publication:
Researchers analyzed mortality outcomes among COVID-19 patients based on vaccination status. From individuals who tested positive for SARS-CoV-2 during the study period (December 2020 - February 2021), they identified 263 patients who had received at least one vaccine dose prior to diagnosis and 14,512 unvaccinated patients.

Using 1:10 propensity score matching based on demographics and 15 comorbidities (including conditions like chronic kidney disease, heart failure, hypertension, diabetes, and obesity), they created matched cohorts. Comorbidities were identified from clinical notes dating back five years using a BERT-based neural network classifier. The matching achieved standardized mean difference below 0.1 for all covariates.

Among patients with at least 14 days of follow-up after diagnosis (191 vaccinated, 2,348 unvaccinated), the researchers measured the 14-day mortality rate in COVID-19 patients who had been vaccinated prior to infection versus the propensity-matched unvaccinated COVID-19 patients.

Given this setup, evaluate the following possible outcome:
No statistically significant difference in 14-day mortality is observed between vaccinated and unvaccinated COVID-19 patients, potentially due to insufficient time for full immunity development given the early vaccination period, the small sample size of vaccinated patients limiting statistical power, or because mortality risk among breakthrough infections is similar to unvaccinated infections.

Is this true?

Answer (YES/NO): YES